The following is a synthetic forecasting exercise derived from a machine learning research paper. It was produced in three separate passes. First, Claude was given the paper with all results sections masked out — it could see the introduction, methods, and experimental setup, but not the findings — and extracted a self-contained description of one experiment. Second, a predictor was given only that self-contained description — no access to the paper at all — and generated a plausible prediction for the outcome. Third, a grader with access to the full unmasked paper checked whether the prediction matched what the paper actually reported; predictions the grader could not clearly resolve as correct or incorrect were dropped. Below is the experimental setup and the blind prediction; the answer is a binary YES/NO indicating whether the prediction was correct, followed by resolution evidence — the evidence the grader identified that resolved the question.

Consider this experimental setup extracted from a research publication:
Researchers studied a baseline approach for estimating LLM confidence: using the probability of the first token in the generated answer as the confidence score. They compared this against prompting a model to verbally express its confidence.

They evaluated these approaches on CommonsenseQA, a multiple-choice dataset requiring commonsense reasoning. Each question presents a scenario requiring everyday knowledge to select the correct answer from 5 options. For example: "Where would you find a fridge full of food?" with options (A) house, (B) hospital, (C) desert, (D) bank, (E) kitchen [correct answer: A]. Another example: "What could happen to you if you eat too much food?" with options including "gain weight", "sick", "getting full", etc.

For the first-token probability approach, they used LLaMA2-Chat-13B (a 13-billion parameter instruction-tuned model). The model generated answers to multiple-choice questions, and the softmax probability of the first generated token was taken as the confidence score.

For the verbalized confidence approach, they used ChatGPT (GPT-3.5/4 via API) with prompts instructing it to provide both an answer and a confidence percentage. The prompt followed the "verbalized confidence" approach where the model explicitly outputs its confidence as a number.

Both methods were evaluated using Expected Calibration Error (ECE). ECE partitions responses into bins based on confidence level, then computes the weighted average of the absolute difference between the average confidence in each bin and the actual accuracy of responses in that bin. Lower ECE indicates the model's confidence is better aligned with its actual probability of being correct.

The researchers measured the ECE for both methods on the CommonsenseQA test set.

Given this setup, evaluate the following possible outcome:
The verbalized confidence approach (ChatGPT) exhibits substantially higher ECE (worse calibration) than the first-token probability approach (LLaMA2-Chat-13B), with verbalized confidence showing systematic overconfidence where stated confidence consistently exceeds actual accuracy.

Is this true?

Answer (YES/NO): NO